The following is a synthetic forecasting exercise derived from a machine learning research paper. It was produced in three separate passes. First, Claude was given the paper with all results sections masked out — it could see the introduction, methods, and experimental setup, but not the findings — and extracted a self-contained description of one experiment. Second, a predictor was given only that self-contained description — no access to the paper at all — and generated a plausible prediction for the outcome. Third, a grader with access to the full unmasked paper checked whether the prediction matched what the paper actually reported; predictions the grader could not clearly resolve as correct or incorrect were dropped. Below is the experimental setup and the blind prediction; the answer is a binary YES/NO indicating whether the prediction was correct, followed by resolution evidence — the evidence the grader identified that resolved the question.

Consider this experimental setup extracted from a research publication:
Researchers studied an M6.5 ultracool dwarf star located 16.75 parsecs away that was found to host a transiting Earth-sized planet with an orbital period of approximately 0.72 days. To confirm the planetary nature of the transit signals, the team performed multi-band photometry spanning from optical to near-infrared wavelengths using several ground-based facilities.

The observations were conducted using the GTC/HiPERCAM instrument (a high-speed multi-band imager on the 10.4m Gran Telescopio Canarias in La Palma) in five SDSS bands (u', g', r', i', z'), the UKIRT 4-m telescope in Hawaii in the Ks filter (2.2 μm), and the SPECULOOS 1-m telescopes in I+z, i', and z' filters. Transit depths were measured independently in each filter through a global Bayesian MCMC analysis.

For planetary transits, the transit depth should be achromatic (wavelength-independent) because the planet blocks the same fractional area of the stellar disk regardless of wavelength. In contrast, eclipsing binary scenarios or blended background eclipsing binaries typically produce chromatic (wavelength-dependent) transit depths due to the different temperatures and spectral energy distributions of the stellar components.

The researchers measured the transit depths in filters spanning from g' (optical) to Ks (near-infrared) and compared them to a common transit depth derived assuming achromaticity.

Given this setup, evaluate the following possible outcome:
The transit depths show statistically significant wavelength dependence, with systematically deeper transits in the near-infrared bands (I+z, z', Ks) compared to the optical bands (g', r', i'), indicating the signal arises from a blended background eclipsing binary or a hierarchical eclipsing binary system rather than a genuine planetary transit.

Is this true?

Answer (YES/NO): NO